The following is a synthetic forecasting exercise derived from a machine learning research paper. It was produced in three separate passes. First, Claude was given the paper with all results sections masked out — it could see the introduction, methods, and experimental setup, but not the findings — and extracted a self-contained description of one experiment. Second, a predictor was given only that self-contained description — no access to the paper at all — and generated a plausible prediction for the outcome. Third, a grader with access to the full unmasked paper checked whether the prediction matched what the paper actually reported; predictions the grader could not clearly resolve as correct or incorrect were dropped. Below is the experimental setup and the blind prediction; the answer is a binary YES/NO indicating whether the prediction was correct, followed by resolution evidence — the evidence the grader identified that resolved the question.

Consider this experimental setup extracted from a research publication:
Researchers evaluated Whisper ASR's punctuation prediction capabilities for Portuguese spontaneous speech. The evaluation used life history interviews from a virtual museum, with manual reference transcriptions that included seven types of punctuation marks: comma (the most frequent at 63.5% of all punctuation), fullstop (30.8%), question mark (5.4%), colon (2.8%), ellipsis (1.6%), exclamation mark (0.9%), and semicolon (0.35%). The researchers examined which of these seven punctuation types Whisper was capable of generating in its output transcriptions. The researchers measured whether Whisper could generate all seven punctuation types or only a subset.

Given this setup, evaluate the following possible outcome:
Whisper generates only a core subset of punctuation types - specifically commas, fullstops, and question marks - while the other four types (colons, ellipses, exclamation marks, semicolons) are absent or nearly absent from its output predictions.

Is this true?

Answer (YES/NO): NO